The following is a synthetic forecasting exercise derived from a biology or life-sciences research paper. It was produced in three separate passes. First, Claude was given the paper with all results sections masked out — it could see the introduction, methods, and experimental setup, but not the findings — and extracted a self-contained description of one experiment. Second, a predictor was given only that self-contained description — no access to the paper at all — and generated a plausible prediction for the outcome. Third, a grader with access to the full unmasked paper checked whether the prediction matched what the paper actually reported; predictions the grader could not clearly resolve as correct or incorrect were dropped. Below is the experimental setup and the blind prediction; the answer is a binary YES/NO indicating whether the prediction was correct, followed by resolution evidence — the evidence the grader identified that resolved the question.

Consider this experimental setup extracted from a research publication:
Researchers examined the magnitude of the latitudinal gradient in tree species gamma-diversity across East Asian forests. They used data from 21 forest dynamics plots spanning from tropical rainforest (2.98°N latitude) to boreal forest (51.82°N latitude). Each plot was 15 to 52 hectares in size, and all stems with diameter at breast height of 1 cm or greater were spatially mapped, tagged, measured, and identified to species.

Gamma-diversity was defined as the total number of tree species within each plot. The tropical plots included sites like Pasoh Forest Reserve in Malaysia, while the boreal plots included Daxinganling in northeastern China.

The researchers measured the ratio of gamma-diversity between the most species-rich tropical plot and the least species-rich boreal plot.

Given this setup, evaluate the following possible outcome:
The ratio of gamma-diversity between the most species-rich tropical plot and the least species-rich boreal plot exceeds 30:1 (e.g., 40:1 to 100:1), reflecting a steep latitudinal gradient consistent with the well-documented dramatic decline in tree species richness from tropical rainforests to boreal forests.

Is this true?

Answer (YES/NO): YES